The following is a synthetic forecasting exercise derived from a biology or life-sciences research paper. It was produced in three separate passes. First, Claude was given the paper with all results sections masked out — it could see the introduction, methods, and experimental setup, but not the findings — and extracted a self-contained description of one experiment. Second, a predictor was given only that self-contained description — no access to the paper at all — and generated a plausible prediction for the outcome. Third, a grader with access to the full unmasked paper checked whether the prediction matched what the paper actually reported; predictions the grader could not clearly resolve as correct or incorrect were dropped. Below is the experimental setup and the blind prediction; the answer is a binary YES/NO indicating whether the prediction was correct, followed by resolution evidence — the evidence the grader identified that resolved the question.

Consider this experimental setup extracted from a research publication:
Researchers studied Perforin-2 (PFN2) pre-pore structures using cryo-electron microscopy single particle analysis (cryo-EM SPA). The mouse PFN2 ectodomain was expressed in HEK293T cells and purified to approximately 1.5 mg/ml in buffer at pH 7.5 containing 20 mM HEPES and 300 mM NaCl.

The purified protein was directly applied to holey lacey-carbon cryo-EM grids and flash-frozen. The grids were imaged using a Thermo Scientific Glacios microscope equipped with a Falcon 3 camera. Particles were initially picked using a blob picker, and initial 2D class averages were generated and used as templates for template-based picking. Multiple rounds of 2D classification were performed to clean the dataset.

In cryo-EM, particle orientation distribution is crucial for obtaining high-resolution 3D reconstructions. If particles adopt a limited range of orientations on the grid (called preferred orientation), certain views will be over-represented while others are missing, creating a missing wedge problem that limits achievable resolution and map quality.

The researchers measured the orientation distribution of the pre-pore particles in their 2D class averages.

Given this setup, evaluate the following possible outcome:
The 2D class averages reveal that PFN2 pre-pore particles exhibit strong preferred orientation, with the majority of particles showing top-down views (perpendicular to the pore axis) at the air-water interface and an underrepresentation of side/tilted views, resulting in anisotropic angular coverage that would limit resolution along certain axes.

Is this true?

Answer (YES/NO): YES